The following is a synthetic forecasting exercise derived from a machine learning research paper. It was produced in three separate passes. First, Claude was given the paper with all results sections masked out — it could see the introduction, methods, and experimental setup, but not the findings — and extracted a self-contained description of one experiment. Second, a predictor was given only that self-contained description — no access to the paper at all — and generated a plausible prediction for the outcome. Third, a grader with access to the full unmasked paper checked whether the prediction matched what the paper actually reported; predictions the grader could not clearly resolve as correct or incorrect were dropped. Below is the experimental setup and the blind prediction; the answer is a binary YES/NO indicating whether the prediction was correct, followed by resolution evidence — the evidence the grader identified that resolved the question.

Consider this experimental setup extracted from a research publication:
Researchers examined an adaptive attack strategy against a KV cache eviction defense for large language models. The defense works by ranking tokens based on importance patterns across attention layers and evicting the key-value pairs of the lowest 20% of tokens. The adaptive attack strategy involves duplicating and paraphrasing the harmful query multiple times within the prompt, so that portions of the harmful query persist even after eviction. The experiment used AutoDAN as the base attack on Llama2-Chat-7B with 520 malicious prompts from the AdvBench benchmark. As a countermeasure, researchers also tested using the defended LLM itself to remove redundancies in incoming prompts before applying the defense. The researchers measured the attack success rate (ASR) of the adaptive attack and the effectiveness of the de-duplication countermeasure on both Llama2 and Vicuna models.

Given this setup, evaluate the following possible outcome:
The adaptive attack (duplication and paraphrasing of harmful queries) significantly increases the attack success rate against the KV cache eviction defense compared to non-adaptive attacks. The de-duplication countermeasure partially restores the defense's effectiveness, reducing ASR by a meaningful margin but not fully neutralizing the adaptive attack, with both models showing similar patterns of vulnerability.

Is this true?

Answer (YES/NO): YES